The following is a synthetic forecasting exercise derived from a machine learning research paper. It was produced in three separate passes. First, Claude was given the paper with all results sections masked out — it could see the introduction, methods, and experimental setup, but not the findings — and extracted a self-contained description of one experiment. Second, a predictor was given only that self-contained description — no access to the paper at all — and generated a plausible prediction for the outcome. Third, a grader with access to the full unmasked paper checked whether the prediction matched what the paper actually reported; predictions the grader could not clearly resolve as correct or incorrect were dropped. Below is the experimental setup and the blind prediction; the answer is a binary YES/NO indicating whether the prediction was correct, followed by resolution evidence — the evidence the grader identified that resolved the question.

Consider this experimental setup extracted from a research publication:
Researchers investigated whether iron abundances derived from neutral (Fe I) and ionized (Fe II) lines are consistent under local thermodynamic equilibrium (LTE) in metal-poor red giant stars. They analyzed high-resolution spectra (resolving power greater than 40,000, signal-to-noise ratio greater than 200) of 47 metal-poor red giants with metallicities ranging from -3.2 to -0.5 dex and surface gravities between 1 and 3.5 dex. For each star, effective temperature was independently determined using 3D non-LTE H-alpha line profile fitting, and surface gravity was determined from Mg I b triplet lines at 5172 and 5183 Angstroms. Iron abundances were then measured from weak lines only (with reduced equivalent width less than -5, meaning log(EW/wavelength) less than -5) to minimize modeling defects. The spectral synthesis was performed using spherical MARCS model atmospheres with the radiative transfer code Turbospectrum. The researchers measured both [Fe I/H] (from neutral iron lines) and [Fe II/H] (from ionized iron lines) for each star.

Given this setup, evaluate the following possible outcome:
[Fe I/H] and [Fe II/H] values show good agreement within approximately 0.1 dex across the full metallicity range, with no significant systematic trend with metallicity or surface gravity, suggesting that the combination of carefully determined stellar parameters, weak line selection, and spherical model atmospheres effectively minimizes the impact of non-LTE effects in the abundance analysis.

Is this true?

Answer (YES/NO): NO